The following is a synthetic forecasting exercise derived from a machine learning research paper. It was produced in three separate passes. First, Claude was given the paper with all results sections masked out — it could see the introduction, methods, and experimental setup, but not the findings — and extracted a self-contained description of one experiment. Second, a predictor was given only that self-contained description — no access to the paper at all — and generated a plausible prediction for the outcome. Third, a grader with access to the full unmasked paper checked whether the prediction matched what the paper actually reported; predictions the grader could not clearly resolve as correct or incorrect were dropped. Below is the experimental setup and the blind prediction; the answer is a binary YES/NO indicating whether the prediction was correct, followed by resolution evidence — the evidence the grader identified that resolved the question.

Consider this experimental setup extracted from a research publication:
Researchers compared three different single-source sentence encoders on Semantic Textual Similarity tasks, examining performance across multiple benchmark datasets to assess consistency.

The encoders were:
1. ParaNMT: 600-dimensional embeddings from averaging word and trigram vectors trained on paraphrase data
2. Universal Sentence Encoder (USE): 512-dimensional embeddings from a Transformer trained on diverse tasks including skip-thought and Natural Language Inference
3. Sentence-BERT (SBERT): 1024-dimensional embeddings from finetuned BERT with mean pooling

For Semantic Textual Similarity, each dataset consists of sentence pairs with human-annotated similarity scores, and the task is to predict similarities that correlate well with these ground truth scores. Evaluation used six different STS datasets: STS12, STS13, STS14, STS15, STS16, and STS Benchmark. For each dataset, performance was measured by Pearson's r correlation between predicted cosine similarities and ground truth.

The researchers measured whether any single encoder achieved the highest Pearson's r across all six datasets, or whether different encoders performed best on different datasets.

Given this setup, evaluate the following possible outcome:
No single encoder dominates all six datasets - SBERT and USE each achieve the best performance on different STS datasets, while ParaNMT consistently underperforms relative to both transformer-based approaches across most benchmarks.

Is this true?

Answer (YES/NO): NO